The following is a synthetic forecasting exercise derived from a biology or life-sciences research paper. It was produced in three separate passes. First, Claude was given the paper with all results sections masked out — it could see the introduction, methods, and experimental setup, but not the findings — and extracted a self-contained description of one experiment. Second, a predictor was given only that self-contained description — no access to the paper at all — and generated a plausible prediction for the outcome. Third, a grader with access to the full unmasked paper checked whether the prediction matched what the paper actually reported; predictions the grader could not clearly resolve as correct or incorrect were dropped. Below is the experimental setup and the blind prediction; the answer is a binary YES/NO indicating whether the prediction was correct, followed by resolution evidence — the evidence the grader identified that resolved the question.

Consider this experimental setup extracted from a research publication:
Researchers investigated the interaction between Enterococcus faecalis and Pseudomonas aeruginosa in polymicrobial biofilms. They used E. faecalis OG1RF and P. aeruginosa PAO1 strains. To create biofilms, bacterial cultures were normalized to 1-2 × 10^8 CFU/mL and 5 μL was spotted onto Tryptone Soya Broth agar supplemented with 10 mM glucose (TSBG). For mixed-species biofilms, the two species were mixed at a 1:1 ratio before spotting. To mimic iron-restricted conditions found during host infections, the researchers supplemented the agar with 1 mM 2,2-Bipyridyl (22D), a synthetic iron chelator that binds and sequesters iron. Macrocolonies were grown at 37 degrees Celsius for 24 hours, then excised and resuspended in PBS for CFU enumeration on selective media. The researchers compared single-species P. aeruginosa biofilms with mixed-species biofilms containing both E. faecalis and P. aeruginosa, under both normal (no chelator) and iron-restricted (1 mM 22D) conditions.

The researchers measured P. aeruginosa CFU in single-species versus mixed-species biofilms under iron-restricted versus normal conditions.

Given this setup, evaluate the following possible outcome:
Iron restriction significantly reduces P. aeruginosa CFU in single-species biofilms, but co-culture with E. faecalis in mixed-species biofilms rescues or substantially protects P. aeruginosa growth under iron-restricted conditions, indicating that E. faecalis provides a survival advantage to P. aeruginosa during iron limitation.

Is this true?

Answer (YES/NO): NO